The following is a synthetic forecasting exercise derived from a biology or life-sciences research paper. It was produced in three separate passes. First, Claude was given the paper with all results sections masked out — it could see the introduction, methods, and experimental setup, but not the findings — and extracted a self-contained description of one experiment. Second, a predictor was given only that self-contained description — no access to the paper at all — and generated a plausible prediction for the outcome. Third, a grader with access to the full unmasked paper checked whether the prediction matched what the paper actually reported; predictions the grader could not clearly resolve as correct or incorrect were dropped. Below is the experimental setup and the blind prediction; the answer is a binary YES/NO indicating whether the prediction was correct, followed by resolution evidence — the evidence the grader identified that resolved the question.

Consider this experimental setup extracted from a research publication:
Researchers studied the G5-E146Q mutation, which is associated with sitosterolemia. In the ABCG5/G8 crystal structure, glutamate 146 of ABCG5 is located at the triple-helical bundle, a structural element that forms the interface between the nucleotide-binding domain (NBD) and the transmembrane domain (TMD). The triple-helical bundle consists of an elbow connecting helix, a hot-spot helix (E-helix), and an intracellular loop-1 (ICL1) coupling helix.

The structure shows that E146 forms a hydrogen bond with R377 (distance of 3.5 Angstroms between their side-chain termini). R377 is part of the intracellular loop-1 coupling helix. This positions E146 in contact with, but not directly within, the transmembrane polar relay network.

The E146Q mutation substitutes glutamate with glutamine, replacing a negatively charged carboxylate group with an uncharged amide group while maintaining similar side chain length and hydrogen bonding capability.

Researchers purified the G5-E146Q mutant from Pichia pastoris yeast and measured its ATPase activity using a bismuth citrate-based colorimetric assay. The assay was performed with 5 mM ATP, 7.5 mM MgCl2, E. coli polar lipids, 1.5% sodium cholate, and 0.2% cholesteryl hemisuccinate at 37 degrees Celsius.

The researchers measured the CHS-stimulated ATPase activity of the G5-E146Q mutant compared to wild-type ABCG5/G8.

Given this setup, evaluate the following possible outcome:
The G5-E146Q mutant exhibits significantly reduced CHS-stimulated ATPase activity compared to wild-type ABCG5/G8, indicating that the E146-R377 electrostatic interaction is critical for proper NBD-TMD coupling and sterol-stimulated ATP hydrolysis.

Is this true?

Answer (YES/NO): YES